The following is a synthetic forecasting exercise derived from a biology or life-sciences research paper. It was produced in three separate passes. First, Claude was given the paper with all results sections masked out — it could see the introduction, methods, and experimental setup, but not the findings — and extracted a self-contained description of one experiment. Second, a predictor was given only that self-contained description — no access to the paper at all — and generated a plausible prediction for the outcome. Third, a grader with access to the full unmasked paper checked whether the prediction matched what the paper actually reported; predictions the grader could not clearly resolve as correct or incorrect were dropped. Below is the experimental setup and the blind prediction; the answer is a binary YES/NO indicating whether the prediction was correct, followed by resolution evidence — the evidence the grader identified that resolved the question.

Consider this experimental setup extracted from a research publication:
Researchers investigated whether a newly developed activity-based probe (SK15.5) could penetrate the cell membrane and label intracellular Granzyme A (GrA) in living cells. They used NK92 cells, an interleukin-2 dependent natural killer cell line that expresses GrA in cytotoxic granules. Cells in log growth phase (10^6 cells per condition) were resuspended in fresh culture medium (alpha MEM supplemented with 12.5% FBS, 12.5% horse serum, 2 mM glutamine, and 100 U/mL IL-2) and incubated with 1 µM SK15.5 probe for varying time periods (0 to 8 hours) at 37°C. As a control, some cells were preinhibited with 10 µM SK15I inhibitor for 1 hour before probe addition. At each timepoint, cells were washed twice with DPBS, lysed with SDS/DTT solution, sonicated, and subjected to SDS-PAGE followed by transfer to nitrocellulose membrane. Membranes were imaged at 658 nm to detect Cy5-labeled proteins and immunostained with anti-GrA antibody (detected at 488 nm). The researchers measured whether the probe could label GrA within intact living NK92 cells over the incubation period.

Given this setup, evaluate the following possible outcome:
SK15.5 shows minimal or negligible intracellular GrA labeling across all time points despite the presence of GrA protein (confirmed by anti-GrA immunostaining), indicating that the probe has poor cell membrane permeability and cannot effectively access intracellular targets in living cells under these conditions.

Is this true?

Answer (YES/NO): NO